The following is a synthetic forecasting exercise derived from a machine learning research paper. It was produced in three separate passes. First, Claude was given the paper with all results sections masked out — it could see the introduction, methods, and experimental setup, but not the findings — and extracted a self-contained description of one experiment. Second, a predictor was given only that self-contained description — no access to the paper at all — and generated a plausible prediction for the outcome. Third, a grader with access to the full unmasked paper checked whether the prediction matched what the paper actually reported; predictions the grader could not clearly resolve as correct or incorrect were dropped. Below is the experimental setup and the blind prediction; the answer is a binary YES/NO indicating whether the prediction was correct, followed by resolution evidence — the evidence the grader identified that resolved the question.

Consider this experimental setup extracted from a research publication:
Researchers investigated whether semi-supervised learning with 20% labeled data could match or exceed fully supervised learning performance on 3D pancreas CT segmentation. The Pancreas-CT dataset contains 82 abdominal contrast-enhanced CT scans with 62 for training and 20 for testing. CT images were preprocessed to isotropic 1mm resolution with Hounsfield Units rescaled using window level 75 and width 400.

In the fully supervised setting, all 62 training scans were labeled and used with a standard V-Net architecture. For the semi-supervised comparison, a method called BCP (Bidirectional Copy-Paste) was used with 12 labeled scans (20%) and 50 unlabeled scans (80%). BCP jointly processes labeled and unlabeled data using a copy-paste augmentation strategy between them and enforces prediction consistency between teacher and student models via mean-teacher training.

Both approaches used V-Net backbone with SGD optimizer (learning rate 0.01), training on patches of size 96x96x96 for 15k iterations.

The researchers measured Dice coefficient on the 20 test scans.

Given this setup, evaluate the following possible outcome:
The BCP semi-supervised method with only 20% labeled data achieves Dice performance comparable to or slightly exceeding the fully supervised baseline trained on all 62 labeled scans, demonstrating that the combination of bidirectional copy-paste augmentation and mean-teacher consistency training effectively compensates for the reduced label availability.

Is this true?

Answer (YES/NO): YES